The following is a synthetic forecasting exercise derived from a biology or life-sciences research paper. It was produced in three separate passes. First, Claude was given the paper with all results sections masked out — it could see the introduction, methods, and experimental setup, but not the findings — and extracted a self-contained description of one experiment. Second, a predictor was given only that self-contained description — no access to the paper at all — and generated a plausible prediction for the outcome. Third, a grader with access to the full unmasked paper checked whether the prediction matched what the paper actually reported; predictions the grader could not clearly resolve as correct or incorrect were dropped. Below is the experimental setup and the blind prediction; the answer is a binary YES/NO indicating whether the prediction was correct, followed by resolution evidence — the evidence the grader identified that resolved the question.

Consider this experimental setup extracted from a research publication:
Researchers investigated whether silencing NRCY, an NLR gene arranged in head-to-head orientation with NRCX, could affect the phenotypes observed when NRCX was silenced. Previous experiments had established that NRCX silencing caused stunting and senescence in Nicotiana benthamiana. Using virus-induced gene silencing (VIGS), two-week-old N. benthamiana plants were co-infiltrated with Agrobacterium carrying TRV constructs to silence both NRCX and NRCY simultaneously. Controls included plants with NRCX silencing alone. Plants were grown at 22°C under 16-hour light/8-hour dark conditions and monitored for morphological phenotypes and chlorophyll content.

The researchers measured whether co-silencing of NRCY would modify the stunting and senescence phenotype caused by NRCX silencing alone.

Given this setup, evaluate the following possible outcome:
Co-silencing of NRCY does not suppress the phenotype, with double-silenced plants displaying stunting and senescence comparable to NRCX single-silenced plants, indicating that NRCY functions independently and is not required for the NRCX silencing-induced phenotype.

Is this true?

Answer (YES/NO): NO